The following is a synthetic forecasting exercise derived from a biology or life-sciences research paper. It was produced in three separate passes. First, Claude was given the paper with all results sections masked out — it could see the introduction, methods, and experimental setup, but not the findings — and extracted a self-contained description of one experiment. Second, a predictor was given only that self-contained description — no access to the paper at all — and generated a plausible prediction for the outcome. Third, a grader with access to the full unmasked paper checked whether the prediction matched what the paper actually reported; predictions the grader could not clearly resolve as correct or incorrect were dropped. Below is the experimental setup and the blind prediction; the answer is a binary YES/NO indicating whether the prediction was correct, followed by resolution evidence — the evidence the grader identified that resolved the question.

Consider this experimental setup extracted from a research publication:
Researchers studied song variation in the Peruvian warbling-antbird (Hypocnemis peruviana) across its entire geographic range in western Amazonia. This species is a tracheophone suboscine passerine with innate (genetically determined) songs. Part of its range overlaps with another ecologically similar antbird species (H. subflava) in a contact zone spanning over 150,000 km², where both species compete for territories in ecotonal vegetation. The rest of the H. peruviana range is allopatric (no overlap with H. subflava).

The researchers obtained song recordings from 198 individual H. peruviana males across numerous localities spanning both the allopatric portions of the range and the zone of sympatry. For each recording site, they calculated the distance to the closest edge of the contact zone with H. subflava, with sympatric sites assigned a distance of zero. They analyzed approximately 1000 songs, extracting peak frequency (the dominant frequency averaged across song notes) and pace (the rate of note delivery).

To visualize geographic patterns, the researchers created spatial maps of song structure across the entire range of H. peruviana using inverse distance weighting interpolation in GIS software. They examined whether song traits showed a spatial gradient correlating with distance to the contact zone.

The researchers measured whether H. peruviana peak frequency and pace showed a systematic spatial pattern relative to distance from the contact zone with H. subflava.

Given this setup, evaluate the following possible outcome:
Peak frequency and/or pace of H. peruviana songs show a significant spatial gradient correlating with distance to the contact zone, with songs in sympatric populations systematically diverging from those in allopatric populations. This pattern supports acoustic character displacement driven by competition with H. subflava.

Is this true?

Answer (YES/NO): NO